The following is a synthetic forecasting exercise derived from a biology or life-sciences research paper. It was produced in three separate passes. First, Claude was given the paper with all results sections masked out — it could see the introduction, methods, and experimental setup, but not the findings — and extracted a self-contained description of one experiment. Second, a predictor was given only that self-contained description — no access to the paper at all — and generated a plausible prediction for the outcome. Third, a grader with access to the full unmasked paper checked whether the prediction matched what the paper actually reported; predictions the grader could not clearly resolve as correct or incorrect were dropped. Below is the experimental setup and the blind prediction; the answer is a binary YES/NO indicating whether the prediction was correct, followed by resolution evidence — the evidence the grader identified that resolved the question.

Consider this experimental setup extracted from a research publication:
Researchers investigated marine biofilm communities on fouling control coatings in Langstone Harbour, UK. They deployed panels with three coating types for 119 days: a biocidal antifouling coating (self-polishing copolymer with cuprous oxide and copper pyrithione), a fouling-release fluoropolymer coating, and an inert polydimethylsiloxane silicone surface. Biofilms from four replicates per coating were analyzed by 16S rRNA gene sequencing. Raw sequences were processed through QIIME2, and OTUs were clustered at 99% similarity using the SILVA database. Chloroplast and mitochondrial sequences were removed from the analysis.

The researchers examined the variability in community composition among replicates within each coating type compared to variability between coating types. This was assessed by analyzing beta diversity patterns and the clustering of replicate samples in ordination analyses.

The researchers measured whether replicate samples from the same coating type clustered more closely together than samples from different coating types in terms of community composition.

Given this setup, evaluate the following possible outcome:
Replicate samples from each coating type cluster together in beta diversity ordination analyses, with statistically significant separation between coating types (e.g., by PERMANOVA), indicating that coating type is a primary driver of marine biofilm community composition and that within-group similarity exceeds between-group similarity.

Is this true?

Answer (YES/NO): NO